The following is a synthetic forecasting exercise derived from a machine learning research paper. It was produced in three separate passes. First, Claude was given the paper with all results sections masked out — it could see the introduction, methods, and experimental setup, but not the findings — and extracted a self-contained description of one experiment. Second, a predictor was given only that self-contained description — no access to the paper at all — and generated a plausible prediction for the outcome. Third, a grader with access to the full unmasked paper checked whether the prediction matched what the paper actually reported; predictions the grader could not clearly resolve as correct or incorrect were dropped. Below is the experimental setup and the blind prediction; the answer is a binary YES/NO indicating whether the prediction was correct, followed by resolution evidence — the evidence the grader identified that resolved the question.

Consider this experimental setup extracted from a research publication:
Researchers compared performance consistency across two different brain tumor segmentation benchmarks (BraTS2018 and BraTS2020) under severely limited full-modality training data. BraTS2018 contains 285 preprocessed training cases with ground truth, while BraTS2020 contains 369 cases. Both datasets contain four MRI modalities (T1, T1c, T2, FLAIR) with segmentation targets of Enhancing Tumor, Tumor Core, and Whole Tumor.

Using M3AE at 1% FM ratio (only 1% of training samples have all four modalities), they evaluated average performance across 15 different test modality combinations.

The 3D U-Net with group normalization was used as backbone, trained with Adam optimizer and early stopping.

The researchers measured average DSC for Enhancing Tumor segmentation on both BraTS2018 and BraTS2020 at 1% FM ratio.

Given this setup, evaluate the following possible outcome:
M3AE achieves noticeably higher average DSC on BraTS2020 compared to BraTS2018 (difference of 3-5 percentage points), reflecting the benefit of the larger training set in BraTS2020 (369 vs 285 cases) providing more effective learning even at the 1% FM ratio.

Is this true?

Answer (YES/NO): NO